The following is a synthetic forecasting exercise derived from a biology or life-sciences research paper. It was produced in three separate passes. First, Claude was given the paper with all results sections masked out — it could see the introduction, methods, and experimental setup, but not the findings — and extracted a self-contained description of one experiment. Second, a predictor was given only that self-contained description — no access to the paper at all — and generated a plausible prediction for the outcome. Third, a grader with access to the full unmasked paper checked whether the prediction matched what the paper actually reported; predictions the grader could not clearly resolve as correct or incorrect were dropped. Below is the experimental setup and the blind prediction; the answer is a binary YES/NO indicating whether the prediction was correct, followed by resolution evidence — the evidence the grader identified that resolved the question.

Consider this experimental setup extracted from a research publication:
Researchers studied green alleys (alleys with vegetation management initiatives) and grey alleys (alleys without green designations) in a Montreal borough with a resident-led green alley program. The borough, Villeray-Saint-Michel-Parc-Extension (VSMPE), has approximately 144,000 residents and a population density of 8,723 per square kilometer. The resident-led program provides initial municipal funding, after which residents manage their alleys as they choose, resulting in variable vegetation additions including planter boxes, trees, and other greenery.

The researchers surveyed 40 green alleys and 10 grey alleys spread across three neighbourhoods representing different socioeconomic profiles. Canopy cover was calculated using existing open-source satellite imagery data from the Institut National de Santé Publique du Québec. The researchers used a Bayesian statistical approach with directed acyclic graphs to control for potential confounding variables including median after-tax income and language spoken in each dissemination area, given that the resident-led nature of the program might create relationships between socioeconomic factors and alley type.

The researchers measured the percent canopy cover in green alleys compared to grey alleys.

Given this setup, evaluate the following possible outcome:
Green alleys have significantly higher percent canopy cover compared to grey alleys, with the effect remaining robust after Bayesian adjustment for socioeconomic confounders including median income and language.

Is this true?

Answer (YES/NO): NO